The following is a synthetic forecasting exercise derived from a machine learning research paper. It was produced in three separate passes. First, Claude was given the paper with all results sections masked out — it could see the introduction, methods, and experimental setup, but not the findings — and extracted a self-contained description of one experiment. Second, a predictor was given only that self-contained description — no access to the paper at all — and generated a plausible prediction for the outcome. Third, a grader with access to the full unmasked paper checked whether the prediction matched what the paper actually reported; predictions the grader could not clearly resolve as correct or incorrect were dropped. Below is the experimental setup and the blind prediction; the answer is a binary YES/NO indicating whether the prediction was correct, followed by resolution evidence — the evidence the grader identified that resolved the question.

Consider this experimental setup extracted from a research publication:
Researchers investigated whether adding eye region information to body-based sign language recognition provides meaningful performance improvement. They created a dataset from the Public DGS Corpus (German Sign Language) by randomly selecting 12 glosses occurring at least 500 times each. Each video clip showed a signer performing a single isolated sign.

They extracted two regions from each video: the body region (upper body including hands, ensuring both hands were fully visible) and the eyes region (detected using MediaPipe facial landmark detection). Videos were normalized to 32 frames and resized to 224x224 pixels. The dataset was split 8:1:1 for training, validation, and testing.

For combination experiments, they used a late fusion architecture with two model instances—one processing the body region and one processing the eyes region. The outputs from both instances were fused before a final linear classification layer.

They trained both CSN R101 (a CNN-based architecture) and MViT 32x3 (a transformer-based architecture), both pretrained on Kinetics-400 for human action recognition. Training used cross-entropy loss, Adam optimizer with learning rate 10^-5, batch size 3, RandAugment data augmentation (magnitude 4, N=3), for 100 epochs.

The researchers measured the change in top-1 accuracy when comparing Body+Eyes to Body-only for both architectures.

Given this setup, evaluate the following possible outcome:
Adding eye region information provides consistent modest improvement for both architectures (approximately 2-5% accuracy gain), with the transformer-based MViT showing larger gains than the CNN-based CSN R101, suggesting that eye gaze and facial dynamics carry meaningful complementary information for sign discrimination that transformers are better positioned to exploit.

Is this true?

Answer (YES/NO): NO